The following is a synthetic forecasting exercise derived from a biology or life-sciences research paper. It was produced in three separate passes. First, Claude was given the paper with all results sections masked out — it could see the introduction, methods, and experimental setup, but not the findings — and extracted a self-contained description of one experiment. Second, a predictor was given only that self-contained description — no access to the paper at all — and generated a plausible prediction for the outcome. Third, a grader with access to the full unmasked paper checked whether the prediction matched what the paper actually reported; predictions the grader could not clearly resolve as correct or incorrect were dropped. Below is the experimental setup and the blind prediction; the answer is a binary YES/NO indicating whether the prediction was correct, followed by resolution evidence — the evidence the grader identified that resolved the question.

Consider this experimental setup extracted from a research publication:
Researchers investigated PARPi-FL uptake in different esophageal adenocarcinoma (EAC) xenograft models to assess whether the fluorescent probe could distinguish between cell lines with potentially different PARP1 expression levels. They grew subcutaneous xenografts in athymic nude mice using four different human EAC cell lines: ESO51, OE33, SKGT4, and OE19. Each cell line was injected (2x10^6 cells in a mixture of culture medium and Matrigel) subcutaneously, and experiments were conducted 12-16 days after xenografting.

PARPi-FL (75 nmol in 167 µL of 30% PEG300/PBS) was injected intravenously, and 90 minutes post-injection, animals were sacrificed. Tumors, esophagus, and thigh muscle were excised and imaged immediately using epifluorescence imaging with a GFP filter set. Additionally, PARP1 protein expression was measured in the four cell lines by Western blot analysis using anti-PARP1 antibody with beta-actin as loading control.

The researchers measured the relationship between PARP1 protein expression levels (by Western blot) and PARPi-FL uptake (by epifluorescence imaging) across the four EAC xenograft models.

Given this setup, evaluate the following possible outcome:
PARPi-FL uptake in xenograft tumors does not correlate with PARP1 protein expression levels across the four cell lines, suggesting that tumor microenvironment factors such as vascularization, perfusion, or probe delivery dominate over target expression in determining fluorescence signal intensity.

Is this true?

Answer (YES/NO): NO